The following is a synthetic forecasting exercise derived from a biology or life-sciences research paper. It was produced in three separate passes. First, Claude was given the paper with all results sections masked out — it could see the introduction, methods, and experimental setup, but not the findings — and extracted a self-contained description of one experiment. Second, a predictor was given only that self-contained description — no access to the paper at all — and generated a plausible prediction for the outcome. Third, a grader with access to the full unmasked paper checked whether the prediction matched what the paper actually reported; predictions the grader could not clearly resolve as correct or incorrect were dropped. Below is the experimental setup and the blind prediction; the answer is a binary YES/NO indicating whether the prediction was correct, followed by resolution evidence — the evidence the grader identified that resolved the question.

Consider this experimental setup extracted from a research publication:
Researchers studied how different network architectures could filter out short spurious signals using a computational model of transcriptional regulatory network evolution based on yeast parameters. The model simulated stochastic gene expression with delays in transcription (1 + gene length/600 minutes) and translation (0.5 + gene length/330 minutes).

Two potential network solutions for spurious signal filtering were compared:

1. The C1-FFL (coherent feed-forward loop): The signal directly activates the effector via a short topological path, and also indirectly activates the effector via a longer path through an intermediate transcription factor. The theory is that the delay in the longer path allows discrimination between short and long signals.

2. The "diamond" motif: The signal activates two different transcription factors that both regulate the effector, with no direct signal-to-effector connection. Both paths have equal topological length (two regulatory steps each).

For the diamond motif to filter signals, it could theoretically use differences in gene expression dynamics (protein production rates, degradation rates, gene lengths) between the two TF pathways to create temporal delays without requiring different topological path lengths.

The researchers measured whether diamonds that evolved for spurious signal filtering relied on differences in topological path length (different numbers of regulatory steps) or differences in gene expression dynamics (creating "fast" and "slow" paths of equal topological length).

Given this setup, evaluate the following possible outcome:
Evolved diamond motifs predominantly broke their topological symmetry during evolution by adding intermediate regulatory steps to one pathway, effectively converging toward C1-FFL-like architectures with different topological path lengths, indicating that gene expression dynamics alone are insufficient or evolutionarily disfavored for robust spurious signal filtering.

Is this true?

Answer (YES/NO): NO